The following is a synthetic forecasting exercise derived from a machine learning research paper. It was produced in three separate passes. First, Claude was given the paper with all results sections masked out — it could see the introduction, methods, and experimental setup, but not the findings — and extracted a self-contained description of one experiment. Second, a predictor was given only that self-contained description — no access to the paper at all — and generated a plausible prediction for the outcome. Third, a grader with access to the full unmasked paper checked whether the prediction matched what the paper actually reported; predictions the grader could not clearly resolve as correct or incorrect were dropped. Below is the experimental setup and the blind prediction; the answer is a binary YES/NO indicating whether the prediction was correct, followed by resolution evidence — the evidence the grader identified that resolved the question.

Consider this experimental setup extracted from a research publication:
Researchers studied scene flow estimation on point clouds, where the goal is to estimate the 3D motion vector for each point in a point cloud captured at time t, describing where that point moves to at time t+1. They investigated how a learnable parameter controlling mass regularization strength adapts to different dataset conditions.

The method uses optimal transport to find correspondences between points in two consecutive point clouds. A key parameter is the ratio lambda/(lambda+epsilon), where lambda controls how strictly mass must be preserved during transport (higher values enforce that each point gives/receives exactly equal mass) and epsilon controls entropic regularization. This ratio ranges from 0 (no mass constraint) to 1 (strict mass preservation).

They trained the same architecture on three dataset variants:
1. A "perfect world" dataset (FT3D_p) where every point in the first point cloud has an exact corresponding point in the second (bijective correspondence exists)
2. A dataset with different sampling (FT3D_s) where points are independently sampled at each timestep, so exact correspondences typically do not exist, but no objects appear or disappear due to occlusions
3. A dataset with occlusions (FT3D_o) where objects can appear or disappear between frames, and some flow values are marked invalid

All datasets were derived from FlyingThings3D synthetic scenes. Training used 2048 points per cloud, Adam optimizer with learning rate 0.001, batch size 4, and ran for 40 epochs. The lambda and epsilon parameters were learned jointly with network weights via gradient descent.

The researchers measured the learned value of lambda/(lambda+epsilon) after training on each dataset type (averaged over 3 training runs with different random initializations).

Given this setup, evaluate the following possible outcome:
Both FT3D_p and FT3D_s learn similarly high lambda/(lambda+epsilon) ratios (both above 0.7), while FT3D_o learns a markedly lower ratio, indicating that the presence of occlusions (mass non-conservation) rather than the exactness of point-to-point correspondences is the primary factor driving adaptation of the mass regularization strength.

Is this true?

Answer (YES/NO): NO